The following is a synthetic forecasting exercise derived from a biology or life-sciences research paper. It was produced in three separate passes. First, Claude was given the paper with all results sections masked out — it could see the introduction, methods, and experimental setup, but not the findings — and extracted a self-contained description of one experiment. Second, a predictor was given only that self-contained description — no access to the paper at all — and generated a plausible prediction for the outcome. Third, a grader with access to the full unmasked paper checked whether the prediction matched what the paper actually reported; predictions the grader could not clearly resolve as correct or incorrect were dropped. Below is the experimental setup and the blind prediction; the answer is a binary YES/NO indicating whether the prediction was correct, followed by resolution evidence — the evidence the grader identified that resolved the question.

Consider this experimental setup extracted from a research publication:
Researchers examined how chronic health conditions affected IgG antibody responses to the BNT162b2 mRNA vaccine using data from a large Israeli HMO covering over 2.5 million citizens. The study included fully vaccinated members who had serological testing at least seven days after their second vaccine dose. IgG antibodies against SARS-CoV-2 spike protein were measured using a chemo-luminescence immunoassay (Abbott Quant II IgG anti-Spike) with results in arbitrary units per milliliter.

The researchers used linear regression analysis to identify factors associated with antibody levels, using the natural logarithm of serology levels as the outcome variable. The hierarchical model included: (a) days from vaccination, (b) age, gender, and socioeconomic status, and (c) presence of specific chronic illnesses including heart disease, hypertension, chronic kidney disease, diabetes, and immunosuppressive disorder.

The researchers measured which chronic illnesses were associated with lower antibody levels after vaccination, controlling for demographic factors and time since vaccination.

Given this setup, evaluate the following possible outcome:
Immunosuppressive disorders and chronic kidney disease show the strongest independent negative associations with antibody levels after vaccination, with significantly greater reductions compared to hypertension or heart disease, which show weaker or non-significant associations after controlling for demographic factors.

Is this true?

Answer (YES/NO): NO